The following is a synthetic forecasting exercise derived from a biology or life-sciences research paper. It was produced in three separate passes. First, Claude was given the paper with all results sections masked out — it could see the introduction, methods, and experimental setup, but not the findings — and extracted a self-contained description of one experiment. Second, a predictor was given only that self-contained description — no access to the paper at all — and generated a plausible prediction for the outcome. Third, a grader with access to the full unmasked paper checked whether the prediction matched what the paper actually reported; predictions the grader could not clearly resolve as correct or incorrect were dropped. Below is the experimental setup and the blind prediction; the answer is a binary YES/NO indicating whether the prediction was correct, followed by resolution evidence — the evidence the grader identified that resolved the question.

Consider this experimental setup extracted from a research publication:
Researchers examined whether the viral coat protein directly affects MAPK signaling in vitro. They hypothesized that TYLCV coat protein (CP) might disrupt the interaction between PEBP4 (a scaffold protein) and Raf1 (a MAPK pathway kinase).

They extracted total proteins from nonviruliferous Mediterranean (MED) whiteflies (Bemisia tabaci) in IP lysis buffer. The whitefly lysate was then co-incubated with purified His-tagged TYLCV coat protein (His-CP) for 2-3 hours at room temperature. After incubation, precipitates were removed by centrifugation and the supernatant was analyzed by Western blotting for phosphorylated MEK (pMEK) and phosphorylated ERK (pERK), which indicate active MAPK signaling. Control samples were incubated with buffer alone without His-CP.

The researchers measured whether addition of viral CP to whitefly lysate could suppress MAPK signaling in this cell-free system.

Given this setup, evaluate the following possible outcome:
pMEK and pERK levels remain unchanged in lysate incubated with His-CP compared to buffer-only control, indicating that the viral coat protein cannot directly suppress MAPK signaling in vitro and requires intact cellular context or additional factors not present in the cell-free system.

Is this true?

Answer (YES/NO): NO